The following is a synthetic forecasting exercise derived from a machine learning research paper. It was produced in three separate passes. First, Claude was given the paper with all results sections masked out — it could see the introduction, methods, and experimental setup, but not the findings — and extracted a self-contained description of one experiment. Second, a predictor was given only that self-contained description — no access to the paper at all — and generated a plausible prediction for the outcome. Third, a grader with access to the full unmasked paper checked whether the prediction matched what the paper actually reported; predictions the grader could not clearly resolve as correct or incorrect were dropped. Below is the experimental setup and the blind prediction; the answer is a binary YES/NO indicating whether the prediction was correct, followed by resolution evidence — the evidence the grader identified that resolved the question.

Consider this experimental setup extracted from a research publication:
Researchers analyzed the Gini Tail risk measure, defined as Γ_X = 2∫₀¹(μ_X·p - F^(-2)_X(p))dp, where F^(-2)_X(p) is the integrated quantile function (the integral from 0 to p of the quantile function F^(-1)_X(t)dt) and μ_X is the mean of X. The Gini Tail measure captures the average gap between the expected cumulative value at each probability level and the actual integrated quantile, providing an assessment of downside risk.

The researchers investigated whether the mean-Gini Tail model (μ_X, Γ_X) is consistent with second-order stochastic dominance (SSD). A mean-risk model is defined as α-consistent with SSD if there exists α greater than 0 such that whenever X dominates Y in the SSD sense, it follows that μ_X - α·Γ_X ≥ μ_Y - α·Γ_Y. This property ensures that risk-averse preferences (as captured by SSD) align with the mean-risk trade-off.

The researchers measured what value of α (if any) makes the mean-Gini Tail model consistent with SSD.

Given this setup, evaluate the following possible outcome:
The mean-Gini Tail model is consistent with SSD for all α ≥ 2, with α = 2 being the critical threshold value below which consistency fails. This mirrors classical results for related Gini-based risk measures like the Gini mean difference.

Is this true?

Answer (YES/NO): NO